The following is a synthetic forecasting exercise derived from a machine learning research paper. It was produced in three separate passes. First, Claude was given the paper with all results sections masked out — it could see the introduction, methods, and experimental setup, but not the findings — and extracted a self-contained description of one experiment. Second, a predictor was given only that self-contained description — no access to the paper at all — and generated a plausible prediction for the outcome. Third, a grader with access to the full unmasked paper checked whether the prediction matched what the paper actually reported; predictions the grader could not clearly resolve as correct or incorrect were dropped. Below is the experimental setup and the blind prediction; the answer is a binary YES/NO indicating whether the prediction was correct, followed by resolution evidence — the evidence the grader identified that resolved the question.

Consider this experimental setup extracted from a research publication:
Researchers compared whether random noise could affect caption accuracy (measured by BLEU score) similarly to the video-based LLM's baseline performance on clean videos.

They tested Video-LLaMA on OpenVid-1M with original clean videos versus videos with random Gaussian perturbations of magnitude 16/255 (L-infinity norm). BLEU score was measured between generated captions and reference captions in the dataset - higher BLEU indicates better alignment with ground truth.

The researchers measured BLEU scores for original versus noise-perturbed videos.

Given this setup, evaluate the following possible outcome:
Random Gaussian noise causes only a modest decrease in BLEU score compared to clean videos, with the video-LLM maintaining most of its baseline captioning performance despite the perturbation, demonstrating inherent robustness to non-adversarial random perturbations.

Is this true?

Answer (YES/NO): YES